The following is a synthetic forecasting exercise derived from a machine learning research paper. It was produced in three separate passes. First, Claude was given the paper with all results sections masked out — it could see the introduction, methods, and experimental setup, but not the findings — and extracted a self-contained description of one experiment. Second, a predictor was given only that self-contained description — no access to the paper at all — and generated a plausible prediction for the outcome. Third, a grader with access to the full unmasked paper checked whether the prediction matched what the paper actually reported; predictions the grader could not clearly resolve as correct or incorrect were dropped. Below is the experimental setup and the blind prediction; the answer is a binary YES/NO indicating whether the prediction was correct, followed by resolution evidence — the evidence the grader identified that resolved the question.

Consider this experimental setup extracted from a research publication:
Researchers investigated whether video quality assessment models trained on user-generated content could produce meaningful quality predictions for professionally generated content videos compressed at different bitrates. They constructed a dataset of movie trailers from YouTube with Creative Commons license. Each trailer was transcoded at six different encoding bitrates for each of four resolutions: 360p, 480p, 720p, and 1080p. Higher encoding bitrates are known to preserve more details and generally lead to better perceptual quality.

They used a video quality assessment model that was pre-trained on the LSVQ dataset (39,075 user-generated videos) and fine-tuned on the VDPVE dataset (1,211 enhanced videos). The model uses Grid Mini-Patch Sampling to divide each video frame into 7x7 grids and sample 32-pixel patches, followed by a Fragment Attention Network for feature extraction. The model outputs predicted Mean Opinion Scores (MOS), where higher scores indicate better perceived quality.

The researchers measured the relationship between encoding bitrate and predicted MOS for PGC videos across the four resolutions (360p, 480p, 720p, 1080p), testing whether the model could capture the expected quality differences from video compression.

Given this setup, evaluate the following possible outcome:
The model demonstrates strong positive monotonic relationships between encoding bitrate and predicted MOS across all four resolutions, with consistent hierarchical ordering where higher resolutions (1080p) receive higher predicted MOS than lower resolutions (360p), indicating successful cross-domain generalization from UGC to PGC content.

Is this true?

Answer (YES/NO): NO